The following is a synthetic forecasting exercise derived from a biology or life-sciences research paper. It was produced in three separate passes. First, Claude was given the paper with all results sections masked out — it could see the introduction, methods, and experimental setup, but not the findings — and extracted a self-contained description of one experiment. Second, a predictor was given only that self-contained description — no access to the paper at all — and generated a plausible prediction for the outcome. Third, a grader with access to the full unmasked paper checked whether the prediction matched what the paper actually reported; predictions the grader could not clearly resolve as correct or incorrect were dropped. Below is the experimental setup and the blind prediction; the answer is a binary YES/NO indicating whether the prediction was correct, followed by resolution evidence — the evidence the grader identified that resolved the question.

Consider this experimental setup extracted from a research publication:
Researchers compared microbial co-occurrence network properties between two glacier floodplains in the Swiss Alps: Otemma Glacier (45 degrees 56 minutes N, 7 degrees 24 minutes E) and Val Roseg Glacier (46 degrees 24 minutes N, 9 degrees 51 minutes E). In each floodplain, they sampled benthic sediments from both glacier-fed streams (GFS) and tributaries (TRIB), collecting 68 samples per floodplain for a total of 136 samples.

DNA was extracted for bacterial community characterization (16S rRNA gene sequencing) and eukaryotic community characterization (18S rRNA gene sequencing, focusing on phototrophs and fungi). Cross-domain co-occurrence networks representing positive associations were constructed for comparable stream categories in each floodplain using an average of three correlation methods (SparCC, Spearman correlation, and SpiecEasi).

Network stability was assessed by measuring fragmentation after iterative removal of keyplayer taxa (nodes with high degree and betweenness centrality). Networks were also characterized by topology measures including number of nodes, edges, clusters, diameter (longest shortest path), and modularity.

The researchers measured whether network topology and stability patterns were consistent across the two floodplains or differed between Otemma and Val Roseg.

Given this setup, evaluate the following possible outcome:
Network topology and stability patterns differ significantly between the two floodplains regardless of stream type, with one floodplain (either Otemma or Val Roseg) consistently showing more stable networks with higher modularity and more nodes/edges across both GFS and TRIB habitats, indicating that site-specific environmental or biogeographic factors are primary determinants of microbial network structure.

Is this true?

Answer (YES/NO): NO